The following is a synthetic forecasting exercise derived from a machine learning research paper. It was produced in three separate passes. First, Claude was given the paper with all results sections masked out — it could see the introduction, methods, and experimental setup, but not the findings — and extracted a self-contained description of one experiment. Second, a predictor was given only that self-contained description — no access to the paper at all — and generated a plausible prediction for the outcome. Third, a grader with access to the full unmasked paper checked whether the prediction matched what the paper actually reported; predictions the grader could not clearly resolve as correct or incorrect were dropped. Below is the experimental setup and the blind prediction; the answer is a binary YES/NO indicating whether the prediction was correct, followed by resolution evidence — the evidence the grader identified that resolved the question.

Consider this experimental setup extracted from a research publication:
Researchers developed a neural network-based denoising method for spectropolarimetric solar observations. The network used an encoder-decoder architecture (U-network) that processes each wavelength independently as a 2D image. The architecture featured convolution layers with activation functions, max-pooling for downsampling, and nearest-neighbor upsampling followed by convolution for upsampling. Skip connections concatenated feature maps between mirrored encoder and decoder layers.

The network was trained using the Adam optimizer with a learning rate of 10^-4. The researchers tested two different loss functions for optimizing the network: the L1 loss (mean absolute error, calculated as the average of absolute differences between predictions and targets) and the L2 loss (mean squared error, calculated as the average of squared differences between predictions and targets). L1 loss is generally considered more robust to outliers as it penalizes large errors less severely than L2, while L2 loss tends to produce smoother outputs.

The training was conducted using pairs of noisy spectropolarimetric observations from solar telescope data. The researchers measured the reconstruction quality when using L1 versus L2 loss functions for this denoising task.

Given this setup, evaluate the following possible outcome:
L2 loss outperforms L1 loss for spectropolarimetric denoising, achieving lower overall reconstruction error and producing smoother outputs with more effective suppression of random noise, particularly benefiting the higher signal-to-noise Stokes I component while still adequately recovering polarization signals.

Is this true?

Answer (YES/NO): NO